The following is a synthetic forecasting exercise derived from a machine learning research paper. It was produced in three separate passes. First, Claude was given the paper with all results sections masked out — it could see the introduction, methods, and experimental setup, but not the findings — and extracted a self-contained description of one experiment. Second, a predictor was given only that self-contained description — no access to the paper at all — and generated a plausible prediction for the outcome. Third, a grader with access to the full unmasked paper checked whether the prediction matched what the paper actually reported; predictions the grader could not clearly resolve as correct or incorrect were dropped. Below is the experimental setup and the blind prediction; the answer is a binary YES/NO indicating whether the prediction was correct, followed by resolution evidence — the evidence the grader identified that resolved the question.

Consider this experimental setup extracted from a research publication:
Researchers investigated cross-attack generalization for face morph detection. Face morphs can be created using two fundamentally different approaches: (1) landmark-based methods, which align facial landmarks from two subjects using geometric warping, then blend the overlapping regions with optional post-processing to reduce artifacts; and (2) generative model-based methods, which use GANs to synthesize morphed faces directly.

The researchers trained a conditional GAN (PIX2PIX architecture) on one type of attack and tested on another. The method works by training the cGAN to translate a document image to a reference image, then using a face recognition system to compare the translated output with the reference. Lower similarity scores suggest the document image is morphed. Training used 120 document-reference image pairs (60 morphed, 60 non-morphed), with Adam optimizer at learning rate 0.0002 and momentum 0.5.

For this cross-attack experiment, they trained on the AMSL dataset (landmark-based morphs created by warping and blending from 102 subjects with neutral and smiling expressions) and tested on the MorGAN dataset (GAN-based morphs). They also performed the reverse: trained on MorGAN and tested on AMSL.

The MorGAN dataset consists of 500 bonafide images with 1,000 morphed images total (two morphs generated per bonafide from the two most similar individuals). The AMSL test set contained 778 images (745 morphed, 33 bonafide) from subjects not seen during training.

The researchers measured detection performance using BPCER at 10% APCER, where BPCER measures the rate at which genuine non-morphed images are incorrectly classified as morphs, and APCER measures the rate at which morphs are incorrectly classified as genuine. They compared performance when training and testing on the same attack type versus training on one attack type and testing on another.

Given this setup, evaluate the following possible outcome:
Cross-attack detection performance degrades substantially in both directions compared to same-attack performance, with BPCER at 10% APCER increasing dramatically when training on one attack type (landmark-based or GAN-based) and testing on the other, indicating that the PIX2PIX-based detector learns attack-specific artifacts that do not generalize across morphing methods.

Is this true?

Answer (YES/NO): NO